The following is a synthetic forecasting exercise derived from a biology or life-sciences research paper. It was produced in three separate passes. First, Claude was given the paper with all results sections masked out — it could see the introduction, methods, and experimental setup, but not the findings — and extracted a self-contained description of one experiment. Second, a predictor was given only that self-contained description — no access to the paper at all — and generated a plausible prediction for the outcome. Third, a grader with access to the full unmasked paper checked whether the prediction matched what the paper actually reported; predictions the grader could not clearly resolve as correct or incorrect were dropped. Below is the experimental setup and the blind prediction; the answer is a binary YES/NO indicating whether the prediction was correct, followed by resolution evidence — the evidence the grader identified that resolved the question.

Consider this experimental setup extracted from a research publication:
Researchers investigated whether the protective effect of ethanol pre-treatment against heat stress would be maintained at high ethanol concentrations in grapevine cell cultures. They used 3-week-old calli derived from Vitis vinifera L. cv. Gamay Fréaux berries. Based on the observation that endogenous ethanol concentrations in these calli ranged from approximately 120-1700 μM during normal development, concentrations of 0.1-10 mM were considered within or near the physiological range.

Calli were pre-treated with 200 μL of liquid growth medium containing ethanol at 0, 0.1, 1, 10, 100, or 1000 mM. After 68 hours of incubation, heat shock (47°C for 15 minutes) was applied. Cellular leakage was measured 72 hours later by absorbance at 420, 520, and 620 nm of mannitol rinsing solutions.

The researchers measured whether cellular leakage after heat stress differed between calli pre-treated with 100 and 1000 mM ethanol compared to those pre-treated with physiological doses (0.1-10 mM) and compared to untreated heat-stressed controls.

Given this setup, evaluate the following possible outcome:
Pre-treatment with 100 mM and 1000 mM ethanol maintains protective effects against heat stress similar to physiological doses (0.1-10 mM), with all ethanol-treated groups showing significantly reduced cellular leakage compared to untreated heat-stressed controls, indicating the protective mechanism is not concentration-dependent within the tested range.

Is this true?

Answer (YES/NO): NO